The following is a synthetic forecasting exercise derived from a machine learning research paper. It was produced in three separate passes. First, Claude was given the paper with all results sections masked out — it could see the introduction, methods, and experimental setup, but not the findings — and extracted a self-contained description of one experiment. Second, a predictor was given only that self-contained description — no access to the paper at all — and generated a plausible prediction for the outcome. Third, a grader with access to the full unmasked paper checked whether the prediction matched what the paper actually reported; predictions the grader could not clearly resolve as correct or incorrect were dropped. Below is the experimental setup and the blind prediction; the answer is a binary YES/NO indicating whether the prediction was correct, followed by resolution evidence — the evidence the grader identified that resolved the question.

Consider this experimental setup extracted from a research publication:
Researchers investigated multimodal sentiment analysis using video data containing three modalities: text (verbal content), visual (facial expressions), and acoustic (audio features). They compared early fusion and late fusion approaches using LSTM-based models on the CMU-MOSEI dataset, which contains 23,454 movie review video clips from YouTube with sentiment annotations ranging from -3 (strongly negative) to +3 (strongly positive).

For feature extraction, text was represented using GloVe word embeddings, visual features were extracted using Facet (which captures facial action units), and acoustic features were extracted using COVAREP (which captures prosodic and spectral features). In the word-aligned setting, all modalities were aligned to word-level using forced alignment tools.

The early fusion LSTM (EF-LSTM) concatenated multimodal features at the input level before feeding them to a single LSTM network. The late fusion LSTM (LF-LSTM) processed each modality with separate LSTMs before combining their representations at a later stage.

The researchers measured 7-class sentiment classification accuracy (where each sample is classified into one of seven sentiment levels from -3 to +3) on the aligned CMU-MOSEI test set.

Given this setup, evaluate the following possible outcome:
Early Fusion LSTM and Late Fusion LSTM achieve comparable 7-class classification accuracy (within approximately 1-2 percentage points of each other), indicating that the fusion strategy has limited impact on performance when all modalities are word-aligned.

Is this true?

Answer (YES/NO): YES